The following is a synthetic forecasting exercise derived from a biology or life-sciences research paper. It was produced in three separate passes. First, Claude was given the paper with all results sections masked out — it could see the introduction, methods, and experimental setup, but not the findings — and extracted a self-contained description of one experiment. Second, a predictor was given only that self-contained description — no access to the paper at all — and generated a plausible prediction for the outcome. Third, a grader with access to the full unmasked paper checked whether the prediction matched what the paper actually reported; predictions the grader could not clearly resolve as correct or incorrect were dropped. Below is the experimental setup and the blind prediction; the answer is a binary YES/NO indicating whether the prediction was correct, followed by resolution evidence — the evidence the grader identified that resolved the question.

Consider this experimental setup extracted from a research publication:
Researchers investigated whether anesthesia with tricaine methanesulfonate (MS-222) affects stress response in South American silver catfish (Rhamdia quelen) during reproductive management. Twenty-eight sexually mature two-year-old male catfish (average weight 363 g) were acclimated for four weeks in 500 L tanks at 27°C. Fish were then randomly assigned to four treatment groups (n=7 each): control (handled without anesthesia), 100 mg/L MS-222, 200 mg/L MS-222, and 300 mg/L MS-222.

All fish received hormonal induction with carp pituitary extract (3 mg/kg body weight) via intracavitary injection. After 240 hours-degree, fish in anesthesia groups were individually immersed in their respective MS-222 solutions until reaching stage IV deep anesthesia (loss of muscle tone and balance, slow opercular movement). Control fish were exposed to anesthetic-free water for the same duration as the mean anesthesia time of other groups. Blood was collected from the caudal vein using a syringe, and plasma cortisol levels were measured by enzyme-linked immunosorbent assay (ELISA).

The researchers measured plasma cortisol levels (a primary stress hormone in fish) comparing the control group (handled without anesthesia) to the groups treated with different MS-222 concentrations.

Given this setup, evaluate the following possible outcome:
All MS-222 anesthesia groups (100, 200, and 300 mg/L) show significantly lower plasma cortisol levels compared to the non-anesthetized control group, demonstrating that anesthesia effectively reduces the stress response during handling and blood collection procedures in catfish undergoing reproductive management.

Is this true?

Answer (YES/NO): NO